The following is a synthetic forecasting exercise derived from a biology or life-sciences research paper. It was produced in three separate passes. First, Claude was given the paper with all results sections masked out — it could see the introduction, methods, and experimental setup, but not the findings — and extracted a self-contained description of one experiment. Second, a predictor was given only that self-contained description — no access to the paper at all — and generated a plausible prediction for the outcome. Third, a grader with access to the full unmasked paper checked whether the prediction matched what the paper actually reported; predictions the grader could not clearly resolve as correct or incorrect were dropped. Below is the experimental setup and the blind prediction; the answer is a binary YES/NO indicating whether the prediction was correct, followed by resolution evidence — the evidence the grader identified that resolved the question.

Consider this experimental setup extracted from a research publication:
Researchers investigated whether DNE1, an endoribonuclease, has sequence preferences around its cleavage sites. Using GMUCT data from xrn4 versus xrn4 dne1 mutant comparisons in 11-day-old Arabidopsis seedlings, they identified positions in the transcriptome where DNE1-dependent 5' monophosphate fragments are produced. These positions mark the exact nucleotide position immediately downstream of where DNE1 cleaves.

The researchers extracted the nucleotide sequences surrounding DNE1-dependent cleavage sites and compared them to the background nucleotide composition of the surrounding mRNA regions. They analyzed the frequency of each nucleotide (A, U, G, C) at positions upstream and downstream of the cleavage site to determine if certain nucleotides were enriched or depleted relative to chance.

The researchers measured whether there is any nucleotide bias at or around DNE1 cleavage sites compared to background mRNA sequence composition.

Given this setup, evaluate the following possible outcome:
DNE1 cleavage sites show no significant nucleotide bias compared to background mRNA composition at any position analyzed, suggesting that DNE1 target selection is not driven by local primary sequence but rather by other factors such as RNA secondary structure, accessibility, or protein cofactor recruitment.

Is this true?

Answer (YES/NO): NO